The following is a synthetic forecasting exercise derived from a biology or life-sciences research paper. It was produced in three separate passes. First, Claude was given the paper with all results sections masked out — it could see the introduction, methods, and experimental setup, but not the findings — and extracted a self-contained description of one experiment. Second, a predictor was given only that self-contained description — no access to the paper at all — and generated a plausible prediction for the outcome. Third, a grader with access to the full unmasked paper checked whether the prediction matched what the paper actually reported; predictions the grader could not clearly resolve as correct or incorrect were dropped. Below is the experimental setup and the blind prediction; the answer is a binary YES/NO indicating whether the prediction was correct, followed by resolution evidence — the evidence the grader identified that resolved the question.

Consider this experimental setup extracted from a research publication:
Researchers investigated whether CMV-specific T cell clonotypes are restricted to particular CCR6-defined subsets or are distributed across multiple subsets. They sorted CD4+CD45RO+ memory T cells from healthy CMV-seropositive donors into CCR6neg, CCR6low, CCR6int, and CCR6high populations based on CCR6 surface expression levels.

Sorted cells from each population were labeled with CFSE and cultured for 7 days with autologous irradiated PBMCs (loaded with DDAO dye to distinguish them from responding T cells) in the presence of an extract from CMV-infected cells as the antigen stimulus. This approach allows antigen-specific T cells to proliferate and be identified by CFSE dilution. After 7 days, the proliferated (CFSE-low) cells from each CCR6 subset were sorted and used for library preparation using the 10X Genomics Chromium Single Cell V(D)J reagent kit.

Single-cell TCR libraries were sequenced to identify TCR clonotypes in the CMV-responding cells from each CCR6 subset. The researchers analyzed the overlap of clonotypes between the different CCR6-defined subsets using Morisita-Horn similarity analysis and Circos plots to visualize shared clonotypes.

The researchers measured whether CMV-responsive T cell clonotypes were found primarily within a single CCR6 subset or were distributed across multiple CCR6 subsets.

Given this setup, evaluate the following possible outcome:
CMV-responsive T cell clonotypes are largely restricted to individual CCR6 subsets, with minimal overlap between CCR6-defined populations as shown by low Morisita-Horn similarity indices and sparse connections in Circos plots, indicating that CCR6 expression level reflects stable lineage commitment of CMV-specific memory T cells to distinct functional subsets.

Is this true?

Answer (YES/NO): NO